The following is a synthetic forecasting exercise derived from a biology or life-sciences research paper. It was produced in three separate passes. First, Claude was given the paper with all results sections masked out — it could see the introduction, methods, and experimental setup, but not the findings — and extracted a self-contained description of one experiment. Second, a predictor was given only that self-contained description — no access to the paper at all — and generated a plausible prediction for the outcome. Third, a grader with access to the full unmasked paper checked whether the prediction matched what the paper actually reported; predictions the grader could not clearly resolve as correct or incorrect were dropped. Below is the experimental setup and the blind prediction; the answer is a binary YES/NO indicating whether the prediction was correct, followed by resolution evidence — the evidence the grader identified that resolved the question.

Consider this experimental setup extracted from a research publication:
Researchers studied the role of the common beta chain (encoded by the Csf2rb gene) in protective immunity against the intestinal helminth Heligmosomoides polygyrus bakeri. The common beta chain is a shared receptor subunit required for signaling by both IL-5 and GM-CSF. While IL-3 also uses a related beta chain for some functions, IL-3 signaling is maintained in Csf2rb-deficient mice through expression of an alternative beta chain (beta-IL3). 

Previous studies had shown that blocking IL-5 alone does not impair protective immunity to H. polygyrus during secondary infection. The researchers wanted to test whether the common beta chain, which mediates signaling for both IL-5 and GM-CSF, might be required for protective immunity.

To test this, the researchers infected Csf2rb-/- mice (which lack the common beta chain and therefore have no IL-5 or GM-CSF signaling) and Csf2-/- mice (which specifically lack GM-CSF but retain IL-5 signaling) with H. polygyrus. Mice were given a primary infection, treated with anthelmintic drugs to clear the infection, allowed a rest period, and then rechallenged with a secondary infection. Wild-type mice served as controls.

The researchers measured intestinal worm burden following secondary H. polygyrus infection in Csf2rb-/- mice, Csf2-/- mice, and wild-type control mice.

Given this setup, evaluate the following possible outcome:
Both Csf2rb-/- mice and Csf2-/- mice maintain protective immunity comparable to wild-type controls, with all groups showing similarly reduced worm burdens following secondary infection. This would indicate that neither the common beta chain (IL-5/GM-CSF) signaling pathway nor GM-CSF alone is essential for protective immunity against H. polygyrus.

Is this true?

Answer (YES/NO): NO